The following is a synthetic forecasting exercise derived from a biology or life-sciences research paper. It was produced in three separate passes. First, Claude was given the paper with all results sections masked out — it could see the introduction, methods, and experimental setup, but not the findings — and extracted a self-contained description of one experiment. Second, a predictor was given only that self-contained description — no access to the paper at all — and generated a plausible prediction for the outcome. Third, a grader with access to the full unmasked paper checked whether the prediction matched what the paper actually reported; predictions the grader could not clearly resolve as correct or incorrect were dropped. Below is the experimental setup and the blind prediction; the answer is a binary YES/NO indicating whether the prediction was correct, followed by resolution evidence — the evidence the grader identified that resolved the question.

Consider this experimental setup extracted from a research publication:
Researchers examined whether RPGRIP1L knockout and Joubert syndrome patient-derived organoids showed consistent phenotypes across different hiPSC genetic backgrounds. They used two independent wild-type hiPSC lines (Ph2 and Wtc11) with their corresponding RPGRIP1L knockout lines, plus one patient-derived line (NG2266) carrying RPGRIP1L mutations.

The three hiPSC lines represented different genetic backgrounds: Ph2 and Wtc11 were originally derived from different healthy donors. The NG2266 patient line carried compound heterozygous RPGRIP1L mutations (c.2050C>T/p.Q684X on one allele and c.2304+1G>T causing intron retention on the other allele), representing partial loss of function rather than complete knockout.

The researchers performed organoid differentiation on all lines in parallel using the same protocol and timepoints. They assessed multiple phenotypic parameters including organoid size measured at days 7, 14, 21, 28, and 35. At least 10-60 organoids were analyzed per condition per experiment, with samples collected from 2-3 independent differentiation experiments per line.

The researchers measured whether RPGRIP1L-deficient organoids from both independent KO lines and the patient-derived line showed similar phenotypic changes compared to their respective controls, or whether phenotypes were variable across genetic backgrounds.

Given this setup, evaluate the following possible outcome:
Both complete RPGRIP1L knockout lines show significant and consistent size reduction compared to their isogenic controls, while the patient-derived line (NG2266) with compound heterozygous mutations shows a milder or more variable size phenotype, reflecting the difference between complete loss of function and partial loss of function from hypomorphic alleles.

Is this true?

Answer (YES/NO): NO